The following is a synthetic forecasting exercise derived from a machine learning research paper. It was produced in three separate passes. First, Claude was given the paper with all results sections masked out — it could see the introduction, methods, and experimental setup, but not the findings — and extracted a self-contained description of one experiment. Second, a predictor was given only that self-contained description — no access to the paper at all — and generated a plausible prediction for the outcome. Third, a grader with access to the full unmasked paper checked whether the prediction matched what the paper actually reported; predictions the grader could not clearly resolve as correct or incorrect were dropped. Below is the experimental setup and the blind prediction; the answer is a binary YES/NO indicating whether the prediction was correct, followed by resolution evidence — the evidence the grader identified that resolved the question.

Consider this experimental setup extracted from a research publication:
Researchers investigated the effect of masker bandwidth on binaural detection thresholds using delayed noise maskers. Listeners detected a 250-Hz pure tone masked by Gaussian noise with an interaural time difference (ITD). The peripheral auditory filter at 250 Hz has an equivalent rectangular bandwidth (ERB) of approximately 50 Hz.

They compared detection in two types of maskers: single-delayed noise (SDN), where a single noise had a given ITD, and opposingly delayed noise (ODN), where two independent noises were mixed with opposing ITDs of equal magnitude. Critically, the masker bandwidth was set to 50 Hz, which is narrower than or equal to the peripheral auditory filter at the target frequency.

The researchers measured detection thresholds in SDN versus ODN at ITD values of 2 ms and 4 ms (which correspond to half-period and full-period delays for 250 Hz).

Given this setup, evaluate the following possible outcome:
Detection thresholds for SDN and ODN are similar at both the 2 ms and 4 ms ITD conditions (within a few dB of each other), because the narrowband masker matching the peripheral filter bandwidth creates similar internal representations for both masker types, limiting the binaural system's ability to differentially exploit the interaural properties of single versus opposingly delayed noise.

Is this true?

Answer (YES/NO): YES